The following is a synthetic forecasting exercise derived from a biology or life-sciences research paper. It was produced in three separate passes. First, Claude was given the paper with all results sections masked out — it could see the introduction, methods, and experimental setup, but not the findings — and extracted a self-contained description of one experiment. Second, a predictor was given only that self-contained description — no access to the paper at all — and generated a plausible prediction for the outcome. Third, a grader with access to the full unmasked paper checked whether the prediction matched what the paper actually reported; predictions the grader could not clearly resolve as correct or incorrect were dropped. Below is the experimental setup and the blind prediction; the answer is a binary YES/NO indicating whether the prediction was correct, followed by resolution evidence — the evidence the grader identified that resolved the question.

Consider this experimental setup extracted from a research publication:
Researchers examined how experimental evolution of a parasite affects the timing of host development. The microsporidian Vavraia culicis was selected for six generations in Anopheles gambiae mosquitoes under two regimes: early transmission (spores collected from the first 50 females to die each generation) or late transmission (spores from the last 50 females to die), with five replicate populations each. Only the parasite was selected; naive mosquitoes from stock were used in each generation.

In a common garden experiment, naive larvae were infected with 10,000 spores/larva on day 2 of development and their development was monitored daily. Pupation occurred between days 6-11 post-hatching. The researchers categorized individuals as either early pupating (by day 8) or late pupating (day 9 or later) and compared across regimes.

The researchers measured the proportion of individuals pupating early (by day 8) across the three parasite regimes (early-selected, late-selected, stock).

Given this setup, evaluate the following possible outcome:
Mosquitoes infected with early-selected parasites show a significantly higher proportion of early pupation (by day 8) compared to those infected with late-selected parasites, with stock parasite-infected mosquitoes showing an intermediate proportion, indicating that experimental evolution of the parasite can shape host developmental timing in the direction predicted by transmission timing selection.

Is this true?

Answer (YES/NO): NO